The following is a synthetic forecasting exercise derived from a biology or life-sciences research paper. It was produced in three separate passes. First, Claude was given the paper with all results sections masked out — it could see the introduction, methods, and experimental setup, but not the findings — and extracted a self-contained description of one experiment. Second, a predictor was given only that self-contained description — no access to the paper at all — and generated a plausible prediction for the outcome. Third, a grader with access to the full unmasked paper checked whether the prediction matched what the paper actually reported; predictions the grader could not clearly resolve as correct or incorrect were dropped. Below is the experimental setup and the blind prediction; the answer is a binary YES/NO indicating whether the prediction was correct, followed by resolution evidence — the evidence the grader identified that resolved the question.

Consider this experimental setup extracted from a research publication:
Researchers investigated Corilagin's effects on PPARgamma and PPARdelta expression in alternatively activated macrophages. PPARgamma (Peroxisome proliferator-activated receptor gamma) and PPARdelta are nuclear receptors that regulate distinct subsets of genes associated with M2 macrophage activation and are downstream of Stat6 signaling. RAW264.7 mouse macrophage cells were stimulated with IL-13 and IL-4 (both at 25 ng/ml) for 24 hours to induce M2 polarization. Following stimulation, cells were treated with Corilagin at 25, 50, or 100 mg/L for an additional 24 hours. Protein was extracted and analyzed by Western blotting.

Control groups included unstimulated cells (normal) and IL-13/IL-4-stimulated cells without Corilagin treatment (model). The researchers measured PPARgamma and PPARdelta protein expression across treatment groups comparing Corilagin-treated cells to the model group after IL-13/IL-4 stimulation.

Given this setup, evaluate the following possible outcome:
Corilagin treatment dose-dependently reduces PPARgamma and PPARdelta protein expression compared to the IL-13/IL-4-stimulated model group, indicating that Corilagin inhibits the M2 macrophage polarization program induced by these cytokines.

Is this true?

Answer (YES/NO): YES